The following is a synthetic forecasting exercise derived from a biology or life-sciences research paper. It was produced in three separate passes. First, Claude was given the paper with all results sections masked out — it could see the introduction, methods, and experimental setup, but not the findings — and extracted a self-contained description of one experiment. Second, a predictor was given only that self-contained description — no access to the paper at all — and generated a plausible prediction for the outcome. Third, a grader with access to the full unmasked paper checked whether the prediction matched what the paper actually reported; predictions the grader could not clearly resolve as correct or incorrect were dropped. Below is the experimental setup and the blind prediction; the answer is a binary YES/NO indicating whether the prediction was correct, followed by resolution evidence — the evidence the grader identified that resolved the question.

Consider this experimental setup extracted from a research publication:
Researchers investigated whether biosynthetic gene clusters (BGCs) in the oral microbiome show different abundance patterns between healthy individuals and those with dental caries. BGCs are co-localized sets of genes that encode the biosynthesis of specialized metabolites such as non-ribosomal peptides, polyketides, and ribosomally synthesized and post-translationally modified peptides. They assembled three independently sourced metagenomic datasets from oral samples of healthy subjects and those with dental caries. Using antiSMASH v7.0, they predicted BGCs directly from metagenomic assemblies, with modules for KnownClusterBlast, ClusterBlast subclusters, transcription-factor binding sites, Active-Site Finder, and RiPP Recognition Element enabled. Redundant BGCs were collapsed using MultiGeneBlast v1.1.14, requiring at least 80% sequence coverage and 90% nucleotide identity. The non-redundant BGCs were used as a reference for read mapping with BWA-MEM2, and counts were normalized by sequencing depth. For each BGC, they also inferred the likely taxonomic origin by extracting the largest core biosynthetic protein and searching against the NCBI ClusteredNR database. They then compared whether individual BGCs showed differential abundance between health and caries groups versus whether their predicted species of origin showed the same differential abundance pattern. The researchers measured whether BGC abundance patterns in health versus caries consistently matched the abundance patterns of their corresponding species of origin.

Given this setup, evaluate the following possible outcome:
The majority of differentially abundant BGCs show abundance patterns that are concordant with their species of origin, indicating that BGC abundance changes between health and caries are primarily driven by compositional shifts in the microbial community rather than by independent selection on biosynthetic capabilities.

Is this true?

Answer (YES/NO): NO